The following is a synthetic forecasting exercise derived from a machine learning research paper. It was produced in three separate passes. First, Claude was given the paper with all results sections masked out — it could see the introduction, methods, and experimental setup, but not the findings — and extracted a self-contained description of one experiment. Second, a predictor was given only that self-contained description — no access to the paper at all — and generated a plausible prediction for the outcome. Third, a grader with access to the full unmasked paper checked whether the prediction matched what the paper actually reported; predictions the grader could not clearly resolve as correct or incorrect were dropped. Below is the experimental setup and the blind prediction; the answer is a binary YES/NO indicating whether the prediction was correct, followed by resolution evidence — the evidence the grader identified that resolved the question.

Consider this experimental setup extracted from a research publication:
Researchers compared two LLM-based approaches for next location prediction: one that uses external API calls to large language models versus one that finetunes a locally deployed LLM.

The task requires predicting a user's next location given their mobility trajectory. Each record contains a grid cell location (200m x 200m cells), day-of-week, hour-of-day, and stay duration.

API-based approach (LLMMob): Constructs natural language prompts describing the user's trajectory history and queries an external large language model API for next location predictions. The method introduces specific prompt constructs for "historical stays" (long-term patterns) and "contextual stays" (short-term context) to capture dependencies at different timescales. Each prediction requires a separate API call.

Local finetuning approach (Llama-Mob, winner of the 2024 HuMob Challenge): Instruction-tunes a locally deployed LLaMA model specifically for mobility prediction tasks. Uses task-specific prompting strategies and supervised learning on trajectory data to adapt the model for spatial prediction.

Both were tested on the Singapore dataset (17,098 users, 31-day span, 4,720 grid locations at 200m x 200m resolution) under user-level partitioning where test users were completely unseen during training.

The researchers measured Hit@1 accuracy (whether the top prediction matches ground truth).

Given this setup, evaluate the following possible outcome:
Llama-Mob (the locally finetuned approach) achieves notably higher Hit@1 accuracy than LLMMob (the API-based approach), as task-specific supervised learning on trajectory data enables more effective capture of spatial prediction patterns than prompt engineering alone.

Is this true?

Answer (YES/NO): YES